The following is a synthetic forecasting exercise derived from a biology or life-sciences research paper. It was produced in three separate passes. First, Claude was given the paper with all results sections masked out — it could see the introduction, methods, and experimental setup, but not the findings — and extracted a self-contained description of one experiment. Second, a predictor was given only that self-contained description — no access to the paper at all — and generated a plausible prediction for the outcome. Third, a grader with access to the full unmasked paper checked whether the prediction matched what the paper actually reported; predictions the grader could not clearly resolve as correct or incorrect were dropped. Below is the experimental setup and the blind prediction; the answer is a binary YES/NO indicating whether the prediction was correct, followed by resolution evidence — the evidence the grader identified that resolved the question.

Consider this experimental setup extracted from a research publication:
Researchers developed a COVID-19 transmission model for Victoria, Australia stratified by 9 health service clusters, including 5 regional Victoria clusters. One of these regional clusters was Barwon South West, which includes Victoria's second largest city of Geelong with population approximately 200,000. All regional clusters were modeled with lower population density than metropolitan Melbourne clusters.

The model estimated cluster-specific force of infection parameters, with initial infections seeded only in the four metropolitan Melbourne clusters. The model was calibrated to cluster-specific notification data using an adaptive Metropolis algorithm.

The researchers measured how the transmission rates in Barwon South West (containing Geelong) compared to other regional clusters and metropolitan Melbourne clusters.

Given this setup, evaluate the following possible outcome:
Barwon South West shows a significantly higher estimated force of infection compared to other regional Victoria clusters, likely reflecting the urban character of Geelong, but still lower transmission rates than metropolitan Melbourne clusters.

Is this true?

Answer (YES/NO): NO